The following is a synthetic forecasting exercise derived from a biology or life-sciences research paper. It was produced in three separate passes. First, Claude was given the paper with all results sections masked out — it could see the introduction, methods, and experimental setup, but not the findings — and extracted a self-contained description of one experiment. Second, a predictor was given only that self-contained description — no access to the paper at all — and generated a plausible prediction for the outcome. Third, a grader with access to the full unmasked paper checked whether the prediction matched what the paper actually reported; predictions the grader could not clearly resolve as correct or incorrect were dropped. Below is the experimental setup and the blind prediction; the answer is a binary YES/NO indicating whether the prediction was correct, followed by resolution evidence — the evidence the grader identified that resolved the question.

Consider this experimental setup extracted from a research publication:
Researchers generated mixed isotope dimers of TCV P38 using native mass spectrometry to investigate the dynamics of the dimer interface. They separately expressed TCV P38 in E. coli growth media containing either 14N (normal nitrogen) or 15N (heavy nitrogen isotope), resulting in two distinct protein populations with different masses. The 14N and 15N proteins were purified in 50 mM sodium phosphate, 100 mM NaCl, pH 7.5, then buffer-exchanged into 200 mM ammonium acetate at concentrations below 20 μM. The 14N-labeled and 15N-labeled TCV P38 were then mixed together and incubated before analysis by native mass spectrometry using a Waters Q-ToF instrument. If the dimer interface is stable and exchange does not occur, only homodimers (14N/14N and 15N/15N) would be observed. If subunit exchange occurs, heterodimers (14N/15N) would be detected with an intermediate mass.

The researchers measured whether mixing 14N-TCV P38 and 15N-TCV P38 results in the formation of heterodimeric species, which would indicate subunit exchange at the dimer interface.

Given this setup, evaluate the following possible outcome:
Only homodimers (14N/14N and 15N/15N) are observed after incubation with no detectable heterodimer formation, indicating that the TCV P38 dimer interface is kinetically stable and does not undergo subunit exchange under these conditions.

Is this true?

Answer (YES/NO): NO